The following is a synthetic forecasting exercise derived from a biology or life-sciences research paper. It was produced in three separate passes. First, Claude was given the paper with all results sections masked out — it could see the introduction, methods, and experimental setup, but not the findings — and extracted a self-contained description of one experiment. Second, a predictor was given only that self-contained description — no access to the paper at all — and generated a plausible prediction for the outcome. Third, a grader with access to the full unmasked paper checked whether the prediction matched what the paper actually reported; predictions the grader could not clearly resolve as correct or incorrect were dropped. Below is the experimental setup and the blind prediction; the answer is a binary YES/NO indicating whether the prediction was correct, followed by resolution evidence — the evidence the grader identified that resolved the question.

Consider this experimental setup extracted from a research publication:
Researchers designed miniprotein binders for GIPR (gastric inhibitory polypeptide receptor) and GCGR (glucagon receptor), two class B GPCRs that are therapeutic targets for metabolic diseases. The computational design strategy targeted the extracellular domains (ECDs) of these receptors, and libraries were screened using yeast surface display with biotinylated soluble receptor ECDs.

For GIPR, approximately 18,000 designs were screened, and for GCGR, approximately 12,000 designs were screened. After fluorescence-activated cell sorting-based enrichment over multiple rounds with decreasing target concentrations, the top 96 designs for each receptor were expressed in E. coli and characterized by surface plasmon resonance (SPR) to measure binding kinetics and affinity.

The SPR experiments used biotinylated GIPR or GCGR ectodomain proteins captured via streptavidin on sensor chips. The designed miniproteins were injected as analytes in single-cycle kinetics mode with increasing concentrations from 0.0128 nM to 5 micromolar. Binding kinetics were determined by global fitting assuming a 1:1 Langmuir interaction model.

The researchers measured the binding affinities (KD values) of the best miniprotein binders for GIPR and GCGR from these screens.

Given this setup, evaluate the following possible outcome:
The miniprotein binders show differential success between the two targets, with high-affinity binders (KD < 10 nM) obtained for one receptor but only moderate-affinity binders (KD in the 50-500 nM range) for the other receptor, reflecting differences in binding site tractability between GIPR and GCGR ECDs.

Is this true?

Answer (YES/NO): NO